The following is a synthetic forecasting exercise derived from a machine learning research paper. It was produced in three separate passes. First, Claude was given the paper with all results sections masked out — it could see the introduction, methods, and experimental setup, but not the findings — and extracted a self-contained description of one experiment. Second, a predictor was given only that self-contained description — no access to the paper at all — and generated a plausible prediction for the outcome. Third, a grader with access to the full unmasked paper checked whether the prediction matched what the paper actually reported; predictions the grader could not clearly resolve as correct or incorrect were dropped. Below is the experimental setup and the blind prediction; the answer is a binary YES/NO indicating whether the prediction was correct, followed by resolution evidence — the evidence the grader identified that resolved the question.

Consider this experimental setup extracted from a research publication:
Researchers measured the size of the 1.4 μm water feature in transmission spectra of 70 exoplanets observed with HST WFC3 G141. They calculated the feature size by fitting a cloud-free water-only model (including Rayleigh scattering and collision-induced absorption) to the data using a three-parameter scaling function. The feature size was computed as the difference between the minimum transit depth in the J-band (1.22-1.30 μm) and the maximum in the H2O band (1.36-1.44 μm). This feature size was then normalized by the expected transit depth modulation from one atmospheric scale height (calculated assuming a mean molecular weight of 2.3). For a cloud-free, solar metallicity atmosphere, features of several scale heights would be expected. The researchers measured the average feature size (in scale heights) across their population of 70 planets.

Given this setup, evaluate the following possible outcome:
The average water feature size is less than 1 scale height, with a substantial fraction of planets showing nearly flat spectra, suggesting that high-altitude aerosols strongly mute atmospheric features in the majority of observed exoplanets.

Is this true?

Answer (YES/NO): NO